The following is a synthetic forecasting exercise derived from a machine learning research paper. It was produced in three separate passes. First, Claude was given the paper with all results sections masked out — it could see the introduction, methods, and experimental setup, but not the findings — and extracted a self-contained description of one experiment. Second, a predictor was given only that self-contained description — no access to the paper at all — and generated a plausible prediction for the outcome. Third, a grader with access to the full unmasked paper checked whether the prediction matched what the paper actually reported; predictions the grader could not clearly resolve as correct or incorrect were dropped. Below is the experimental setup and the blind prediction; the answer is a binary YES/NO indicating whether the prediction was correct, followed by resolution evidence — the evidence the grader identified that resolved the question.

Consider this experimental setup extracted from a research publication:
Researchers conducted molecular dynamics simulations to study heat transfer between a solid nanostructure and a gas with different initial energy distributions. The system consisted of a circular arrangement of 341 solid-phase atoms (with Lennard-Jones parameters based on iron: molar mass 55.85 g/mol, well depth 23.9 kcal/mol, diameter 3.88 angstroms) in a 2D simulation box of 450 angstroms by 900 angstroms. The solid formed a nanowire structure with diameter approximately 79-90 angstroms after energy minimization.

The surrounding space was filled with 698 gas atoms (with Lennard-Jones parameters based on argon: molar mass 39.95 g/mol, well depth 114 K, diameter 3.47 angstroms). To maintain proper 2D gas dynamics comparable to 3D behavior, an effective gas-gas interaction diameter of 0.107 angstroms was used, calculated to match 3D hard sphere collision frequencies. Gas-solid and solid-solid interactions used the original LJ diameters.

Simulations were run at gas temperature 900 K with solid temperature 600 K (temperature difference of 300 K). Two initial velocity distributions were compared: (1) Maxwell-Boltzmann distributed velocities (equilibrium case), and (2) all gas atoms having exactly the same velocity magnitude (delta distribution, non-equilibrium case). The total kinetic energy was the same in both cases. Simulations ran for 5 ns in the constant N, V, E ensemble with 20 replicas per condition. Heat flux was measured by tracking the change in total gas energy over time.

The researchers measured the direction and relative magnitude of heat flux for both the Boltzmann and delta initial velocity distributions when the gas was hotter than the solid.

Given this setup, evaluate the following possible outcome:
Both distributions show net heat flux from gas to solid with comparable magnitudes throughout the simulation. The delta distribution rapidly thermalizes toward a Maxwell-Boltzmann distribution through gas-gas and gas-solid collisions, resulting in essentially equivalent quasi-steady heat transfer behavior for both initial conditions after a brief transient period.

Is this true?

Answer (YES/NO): NO